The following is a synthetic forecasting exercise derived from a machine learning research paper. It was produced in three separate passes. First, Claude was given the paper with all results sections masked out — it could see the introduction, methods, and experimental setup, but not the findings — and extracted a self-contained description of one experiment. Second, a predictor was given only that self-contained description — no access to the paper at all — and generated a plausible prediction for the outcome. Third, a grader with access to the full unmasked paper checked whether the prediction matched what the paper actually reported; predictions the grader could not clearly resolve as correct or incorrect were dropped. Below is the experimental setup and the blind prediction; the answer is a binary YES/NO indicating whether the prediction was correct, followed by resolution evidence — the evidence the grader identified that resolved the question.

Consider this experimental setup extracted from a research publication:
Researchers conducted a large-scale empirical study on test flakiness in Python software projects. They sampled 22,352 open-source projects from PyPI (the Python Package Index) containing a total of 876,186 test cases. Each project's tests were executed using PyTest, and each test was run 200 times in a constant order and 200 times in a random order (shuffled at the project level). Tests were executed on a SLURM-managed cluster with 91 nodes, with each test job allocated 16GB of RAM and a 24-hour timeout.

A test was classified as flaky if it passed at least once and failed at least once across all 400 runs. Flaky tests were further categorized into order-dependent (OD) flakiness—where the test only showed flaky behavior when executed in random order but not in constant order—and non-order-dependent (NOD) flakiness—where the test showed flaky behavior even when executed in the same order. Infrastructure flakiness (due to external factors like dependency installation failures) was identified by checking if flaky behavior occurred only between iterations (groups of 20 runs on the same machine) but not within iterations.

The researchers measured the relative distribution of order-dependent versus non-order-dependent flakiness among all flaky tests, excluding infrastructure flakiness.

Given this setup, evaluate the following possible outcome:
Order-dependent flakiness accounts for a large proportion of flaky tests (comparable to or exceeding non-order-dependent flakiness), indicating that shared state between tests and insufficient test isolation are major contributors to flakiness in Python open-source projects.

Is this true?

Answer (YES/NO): YES